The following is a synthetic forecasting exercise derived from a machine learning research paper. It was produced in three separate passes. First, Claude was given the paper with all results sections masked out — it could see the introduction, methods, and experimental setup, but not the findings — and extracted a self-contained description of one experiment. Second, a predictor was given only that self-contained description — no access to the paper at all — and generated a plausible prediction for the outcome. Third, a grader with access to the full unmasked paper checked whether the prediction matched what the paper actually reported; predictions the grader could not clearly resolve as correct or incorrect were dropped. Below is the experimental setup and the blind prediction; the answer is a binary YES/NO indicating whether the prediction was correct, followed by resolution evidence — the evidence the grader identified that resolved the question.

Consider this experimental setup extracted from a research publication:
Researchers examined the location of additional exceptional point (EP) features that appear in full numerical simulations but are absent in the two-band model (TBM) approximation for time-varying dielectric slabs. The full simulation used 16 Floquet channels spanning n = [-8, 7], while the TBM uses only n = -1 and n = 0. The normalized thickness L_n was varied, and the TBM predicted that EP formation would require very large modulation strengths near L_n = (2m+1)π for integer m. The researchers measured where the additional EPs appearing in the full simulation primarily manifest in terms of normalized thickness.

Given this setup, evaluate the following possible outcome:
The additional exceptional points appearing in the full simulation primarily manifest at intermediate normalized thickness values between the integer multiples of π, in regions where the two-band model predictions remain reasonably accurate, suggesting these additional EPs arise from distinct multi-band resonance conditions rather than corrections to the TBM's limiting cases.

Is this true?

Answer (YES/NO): NO